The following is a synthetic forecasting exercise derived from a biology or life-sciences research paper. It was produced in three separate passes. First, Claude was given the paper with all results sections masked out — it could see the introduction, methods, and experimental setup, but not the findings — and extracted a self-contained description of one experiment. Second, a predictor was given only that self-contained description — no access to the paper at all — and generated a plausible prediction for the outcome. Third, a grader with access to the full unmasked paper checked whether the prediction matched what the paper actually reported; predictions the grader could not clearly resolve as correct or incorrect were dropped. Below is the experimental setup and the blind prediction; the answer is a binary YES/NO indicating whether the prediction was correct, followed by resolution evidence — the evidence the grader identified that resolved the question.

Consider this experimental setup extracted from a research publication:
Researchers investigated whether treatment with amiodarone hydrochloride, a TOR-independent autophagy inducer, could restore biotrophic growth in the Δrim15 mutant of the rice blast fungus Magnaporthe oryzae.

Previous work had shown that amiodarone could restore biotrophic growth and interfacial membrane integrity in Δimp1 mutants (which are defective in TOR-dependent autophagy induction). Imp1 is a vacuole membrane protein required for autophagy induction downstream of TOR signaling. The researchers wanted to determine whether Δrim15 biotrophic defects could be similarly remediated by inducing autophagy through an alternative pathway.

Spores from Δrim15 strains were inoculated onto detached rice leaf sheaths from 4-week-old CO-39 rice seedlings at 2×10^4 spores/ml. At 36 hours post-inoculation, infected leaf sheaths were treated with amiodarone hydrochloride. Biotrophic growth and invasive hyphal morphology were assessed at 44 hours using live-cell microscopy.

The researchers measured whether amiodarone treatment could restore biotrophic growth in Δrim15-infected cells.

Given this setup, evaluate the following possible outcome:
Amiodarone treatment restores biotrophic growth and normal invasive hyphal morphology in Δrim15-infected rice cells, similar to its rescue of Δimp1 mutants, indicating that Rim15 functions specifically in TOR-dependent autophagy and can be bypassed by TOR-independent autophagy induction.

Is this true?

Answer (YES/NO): NO